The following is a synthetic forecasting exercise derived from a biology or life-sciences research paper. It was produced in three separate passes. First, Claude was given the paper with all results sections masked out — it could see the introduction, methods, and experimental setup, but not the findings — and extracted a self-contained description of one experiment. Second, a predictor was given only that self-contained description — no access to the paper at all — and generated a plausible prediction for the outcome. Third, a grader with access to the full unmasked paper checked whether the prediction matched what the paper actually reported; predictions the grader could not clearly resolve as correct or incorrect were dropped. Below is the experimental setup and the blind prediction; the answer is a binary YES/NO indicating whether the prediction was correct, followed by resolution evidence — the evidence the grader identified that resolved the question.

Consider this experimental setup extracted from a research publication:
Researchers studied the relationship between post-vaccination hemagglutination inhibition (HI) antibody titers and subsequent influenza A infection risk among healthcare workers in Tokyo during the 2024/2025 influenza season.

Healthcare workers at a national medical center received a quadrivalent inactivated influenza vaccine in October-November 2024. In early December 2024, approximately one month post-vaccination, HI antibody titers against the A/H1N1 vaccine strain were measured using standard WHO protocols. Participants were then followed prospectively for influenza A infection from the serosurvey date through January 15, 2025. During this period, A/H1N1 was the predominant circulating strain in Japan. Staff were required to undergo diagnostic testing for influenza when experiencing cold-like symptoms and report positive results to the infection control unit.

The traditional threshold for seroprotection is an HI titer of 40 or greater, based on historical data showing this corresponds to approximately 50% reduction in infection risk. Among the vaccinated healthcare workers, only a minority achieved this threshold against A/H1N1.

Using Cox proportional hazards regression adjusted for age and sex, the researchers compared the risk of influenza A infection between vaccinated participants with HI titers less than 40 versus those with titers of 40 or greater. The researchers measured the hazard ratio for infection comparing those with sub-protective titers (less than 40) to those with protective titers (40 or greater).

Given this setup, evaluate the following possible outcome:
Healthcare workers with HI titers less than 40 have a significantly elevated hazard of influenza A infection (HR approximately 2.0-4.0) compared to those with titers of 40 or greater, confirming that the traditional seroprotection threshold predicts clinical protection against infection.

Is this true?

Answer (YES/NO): YES